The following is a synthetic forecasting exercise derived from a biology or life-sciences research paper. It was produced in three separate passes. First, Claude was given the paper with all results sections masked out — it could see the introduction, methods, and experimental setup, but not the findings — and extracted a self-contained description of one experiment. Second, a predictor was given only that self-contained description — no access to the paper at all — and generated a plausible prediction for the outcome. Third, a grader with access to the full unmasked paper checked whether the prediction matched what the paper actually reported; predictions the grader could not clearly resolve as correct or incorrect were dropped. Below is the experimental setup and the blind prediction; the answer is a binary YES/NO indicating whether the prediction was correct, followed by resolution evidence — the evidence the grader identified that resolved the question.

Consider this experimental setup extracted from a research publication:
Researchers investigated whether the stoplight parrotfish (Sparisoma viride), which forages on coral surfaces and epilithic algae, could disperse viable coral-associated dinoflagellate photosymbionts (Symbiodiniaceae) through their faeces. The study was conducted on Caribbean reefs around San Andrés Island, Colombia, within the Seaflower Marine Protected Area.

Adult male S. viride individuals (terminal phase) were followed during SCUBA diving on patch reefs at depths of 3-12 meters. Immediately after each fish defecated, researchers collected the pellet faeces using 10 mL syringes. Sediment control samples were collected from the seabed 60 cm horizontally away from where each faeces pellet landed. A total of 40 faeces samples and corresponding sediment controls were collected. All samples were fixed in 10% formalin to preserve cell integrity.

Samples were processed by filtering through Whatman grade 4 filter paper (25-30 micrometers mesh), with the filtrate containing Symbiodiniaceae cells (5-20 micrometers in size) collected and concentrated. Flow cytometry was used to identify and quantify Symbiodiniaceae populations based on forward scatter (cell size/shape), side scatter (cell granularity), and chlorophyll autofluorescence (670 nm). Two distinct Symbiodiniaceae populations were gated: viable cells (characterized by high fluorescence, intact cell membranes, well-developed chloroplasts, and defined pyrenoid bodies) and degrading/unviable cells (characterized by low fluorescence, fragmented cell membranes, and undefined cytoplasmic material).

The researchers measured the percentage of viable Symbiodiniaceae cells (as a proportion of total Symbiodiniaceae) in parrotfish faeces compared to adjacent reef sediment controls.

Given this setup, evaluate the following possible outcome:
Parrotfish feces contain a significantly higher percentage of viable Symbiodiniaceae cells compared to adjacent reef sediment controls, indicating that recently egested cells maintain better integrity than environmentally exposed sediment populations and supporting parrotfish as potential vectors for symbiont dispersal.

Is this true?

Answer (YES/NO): NO